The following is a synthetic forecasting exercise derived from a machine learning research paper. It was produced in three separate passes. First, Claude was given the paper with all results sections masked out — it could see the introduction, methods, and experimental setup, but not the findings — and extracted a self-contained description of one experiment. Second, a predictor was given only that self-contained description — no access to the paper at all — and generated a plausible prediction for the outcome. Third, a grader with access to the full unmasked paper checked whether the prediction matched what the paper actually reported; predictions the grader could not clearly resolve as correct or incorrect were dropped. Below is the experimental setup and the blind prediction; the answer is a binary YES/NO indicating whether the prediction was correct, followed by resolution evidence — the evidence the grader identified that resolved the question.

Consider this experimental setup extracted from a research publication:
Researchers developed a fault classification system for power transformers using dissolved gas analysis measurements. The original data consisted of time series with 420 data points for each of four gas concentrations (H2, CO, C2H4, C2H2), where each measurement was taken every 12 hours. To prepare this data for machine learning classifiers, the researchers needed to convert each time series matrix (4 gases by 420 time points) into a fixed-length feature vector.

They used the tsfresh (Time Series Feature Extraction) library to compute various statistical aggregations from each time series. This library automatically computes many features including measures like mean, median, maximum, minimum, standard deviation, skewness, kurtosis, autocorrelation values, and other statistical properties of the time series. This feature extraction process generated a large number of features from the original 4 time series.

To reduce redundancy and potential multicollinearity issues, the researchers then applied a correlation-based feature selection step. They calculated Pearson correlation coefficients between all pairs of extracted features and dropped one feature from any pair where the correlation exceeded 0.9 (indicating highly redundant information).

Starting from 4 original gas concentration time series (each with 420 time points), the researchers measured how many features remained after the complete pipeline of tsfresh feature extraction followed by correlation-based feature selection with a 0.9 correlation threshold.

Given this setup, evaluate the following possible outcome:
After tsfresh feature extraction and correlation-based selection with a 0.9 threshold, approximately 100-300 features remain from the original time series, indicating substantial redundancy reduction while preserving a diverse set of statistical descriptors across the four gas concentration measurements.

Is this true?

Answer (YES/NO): NO